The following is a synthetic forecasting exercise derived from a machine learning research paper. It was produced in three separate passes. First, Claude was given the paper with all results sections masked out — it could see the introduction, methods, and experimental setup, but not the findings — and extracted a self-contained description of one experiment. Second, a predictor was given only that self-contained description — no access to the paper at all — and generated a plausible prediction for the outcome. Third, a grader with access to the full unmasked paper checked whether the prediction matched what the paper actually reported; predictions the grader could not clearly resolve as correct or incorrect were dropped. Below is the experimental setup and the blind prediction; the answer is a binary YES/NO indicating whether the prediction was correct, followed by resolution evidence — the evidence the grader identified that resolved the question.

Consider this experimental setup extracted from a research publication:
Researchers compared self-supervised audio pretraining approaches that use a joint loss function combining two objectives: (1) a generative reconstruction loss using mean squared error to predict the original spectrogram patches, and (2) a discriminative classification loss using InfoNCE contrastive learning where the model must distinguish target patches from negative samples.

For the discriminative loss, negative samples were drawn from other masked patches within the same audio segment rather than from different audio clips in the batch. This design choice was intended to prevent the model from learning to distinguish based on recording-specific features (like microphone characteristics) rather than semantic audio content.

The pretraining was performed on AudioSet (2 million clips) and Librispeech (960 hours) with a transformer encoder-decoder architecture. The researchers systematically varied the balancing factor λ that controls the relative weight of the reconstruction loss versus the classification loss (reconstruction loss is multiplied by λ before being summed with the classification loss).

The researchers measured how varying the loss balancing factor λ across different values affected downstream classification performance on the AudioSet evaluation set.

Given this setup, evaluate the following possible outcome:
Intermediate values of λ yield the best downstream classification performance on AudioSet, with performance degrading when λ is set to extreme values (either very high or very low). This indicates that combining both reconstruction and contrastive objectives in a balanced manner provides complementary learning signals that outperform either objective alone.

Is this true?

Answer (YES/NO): NO